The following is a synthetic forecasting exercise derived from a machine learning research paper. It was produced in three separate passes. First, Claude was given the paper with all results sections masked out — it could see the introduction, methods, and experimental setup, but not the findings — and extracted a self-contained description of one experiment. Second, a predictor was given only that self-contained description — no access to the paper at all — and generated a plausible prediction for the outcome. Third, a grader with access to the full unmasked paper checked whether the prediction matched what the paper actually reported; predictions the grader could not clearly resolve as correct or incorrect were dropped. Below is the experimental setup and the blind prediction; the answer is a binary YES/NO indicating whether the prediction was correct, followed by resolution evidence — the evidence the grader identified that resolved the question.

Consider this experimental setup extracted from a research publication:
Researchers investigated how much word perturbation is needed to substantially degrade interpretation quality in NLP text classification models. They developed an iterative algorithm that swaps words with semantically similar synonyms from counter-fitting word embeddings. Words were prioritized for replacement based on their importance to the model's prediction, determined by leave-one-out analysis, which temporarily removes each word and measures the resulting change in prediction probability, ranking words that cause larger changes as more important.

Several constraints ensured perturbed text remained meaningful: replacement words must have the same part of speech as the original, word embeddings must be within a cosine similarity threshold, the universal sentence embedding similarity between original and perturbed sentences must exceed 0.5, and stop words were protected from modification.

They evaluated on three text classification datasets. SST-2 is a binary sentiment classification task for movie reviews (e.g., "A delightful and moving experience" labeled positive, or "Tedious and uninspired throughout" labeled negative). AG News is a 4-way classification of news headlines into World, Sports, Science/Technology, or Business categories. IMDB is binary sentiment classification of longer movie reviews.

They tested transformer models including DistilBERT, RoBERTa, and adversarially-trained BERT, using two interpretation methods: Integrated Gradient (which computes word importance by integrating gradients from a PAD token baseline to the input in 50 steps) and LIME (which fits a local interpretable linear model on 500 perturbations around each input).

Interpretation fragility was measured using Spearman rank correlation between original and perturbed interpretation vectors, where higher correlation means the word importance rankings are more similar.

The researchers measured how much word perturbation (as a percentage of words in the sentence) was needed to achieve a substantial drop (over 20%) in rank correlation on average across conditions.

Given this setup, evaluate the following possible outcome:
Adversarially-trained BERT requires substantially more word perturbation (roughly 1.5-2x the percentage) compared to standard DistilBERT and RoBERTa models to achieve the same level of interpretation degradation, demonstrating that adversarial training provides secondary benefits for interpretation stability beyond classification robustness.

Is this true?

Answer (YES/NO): NO